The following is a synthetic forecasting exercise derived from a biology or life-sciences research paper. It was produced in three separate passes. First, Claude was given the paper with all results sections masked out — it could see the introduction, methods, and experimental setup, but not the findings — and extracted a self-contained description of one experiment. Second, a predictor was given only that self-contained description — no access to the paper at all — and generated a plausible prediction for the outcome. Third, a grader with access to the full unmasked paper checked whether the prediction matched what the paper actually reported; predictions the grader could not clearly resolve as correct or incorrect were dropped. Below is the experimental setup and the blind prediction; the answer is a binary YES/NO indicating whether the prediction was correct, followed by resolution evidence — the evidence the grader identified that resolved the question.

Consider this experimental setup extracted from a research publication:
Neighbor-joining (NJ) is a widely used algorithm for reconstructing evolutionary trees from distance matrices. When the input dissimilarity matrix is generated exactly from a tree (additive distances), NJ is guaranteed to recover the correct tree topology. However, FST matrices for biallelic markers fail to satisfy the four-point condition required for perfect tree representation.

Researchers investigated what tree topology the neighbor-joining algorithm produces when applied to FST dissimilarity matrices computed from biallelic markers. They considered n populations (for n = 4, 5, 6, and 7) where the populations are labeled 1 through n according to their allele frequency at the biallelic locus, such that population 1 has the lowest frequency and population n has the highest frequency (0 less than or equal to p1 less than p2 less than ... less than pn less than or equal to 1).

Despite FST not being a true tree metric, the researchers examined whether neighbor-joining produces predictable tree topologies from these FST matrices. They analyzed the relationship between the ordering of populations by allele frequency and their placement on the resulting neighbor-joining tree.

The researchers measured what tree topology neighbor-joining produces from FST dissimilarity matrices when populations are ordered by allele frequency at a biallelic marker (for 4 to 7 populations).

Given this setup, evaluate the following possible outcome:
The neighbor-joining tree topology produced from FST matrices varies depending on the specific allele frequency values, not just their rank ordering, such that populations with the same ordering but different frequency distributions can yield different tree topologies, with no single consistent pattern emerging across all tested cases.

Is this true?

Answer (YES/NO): NO